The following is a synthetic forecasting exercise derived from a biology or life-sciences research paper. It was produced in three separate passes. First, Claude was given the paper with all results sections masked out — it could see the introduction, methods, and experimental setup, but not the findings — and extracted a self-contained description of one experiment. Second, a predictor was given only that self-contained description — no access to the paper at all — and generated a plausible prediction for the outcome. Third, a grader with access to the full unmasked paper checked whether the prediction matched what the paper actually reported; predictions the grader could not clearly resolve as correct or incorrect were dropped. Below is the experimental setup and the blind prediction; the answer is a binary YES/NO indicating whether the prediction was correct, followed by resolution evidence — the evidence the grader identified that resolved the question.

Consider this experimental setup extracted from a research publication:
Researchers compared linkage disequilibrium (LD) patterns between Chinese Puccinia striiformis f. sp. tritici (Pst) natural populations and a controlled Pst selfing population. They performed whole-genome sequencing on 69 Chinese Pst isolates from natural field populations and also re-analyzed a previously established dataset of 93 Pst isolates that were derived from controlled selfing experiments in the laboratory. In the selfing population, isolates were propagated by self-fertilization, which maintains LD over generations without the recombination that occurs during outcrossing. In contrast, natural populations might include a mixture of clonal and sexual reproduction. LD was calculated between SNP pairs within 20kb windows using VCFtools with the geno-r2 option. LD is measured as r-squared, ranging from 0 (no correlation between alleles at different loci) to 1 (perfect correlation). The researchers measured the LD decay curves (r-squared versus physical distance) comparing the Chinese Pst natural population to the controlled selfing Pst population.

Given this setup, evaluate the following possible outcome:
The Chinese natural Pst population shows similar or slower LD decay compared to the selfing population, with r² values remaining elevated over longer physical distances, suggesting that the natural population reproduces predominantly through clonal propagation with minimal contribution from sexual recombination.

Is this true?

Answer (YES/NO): NO